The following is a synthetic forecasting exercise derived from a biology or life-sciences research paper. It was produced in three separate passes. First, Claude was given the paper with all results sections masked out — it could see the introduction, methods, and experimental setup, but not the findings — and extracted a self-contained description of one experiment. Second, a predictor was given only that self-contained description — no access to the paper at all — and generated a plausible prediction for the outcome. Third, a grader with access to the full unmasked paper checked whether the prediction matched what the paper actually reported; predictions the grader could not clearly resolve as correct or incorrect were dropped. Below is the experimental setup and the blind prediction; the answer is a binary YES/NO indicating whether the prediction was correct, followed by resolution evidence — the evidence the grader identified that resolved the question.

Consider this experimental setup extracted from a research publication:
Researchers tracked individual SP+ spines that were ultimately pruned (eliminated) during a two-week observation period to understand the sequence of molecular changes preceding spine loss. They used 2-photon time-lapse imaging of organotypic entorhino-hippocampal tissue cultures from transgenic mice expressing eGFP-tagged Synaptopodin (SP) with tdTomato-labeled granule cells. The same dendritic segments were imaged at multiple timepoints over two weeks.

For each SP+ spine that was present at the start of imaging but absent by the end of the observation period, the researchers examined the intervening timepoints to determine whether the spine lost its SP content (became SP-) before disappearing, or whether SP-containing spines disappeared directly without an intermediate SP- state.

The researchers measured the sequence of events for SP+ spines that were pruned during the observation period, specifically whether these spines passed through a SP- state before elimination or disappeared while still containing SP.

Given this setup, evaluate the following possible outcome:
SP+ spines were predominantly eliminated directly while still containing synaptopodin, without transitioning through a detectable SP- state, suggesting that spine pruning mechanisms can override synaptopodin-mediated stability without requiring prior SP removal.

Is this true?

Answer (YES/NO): NO